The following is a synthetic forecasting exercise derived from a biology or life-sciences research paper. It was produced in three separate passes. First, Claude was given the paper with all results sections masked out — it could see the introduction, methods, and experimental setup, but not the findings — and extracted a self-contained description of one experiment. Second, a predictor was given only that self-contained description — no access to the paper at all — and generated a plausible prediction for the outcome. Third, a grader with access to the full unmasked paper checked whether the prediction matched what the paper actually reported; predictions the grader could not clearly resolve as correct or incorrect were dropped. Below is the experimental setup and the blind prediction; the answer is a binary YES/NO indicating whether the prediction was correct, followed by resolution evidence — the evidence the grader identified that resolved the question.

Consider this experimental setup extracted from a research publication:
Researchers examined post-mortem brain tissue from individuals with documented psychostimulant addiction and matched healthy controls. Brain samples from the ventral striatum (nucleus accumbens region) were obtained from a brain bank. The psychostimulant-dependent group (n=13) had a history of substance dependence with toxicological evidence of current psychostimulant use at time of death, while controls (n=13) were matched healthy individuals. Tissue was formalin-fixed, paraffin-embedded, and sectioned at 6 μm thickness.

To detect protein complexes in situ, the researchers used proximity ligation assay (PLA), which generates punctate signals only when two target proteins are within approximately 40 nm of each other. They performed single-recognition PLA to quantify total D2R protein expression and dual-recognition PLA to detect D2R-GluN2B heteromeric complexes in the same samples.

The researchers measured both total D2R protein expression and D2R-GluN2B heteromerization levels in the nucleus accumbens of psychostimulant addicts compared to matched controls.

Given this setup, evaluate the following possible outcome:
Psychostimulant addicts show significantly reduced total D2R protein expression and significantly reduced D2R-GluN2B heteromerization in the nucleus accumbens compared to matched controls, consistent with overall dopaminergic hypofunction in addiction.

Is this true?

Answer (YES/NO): NO